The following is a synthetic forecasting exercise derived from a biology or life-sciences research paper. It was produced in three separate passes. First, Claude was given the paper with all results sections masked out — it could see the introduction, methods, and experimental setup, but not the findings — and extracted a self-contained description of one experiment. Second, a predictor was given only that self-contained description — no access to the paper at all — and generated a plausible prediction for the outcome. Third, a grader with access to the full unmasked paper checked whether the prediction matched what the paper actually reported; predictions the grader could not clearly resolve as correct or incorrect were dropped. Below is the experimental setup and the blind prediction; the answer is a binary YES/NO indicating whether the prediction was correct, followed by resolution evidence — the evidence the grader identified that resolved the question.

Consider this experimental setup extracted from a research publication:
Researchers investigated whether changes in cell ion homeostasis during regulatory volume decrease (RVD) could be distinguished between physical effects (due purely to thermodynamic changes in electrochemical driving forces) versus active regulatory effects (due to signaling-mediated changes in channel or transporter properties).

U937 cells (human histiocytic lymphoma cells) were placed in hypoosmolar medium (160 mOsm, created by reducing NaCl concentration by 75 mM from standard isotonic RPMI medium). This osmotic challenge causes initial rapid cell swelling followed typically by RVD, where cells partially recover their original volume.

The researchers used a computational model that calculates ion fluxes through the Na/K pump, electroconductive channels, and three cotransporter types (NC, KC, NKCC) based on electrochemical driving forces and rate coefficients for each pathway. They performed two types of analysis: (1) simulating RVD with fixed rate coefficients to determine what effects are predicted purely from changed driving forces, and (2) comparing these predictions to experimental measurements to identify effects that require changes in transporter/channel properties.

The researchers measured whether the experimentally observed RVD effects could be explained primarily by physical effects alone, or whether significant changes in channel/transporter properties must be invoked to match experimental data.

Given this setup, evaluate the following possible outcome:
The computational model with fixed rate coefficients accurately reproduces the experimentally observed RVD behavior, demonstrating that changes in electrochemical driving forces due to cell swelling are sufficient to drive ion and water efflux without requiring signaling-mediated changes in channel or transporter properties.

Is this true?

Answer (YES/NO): NO